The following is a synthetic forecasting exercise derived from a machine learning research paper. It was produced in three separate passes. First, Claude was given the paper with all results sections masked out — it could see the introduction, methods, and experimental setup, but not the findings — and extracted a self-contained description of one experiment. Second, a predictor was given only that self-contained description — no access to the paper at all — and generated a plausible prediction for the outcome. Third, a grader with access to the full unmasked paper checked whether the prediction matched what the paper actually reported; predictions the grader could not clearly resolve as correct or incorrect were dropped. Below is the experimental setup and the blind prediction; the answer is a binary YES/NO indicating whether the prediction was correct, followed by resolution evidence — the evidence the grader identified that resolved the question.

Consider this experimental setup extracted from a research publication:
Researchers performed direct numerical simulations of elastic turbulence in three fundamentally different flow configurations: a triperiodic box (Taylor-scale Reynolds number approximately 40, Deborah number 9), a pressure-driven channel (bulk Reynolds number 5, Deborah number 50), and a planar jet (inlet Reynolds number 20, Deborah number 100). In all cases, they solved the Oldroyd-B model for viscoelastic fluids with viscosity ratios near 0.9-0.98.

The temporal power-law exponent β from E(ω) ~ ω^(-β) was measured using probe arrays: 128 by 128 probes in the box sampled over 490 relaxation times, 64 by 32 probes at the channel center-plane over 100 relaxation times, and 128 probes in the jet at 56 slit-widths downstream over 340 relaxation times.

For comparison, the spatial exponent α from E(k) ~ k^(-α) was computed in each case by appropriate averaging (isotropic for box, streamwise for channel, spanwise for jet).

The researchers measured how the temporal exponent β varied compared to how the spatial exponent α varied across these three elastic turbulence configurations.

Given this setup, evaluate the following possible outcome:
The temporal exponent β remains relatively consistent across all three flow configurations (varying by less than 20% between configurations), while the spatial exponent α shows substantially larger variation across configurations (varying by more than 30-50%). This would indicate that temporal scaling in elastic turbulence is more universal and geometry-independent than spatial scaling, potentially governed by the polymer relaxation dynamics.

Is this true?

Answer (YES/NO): NO